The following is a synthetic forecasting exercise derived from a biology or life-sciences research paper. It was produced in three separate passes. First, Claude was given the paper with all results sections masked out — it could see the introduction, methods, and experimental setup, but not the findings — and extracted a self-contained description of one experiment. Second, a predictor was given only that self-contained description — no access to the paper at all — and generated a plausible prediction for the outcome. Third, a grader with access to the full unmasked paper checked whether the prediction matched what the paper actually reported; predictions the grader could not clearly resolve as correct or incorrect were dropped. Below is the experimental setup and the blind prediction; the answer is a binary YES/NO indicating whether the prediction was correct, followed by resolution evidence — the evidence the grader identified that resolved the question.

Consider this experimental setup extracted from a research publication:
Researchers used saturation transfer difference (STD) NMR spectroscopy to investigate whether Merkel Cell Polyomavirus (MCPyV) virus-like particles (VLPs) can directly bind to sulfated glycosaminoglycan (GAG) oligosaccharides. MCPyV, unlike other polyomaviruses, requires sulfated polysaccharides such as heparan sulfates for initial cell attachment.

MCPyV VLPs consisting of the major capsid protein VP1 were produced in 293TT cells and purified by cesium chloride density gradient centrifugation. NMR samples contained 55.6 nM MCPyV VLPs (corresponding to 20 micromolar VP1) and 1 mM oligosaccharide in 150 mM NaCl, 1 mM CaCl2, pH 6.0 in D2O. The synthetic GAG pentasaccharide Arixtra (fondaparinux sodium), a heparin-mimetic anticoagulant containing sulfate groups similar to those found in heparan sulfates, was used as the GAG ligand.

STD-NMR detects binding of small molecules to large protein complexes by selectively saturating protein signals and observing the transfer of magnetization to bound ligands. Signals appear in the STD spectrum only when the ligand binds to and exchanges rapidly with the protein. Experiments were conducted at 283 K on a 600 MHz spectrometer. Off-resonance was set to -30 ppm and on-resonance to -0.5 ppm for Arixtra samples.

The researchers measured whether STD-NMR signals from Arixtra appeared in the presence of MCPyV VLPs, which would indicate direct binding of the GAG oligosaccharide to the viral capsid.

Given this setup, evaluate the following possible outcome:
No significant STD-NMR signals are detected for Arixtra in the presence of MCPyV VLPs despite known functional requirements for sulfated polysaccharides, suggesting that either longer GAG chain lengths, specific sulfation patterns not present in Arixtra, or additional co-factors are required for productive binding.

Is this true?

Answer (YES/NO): NO